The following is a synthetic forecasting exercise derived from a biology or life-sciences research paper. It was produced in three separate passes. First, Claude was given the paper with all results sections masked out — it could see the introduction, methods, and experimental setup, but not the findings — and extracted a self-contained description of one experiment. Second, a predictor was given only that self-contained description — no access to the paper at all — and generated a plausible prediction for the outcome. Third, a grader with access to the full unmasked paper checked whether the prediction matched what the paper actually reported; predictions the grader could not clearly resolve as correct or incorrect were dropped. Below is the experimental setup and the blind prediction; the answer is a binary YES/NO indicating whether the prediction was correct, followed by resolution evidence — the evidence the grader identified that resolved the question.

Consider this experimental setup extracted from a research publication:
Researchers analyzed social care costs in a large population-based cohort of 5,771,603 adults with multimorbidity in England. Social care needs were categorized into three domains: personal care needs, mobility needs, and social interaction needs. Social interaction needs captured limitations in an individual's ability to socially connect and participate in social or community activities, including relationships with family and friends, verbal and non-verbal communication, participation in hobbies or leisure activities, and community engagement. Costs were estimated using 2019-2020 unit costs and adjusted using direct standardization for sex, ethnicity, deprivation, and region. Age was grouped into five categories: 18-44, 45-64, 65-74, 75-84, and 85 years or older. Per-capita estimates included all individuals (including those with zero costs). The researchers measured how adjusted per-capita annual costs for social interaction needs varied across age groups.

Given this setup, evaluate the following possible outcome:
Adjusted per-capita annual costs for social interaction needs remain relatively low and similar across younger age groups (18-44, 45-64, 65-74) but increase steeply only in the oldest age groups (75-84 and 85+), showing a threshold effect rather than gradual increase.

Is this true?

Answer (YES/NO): NO